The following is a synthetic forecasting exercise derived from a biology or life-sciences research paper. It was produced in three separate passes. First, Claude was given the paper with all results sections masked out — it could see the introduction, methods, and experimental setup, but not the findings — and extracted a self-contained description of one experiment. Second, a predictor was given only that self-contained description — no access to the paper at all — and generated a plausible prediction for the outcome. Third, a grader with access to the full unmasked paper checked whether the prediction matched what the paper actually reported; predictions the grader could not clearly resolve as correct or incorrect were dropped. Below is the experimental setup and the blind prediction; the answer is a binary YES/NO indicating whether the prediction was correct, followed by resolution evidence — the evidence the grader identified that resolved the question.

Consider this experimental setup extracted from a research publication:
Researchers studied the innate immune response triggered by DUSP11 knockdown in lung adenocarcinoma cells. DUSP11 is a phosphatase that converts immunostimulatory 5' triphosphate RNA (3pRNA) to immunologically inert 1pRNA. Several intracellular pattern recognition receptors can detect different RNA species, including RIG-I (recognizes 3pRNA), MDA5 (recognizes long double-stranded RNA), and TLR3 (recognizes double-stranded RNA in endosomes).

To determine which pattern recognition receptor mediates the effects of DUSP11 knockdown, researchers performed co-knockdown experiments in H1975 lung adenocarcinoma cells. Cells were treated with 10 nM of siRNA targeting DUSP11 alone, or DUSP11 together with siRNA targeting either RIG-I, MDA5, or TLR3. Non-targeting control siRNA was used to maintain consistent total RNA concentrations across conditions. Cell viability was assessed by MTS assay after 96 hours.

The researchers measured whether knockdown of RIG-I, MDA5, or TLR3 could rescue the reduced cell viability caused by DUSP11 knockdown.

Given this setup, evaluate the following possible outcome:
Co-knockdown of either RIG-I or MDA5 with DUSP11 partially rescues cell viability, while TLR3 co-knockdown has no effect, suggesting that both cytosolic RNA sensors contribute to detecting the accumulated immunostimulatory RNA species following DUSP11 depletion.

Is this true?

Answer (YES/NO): NO